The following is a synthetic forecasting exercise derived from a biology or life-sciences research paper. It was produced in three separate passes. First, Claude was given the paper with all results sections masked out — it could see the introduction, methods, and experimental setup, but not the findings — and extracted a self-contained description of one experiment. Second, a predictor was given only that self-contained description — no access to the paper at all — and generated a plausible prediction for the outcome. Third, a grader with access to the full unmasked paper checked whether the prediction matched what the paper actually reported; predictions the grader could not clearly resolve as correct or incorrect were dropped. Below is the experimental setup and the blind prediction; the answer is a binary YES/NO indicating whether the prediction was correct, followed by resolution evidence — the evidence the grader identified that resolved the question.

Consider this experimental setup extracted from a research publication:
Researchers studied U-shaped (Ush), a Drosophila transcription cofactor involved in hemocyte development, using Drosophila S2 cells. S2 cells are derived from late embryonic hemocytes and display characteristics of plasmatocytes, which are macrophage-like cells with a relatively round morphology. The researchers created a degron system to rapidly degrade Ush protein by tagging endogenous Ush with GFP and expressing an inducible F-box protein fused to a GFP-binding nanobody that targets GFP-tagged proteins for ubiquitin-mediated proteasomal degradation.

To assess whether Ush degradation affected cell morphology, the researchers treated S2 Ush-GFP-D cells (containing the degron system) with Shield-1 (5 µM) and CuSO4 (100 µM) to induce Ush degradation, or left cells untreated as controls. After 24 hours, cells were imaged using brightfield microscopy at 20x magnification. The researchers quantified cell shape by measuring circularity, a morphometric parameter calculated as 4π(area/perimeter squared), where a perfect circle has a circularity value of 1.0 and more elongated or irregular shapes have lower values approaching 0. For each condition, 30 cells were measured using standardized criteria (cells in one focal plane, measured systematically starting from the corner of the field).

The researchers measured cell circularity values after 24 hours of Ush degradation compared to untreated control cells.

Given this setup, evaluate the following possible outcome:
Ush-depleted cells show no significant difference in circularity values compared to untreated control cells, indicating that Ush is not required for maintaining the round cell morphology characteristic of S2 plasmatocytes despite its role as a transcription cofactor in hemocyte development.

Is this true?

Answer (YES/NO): NO